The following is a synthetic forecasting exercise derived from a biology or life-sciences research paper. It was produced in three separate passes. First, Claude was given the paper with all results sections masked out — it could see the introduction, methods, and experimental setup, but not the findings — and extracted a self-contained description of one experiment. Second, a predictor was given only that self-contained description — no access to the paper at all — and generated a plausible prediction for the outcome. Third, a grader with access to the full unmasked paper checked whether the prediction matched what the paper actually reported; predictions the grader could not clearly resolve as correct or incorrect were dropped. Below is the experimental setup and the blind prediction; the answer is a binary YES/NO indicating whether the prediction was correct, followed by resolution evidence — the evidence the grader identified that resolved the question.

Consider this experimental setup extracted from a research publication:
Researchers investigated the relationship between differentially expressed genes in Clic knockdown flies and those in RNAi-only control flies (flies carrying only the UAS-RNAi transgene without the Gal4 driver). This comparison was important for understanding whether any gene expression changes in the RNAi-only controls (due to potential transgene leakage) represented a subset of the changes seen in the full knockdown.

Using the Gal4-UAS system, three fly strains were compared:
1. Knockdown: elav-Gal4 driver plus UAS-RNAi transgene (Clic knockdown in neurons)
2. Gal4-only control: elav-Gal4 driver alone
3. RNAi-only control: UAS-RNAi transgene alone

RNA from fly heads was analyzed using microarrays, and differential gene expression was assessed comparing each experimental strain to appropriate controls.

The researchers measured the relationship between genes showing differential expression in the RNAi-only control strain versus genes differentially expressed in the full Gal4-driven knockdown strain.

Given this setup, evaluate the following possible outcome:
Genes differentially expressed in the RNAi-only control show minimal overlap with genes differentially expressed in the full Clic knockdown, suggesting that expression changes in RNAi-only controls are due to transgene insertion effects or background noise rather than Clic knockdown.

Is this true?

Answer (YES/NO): NO